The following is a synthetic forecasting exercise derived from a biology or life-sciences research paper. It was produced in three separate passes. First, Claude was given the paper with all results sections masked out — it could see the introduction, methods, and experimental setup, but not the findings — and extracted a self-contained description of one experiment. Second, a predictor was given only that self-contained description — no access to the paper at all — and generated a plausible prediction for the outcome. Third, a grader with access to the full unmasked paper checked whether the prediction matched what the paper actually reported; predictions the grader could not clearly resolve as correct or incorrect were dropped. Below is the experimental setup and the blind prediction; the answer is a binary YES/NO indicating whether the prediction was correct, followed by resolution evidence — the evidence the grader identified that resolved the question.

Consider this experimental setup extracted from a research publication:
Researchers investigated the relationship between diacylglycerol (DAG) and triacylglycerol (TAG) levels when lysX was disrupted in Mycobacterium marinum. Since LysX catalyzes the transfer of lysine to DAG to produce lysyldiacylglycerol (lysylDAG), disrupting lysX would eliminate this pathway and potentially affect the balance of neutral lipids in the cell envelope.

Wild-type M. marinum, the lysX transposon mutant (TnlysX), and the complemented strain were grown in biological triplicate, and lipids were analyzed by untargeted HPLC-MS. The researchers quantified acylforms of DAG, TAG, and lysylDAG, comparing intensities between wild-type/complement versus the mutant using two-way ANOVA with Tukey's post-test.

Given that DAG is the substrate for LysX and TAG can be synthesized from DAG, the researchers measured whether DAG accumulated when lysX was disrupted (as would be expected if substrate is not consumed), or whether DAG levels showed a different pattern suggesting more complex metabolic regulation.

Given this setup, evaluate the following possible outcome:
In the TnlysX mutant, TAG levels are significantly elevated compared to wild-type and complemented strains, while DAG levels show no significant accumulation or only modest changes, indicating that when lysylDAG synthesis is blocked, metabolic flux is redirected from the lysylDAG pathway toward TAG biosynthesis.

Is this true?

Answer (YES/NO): NO